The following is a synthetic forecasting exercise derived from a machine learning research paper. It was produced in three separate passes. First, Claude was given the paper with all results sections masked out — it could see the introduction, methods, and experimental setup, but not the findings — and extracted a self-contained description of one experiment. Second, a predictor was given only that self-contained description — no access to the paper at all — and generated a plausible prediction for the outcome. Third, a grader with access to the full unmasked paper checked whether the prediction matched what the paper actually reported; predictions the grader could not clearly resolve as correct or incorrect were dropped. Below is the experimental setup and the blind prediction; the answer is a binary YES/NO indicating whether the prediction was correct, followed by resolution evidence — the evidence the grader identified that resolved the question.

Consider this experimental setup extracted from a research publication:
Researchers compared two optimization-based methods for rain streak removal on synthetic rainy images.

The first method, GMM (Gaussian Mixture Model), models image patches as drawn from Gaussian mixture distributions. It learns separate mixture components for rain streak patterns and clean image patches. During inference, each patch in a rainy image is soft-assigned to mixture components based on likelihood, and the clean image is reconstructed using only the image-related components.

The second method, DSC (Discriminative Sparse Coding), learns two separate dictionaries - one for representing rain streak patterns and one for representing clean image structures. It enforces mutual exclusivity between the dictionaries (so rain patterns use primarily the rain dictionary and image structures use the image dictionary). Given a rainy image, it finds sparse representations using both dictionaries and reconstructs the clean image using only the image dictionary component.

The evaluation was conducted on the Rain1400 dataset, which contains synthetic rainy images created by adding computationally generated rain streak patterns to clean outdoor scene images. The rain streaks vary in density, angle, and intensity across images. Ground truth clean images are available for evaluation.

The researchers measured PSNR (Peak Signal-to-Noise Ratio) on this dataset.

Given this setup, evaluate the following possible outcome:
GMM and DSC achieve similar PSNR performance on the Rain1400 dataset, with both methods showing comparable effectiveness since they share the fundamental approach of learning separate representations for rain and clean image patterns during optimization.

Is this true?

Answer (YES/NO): NO